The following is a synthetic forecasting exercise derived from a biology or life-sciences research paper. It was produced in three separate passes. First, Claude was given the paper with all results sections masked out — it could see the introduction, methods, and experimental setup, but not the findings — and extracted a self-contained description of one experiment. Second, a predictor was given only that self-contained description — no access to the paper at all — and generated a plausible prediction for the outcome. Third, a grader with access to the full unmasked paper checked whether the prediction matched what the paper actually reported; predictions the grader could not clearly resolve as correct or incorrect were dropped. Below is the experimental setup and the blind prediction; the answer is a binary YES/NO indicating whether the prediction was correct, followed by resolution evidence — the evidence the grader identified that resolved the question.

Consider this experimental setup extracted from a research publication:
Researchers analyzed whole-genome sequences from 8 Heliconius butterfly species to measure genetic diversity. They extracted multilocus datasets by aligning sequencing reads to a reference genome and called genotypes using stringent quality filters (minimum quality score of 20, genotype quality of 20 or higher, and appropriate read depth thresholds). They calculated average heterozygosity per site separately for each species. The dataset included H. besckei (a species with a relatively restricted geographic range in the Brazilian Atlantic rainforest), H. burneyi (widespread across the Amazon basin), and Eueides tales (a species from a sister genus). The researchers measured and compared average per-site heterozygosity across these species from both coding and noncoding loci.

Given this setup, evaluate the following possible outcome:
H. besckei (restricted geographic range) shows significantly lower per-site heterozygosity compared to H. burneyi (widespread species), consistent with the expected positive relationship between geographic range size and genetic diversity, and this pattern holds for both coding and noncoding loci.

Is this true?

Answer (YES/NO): YES